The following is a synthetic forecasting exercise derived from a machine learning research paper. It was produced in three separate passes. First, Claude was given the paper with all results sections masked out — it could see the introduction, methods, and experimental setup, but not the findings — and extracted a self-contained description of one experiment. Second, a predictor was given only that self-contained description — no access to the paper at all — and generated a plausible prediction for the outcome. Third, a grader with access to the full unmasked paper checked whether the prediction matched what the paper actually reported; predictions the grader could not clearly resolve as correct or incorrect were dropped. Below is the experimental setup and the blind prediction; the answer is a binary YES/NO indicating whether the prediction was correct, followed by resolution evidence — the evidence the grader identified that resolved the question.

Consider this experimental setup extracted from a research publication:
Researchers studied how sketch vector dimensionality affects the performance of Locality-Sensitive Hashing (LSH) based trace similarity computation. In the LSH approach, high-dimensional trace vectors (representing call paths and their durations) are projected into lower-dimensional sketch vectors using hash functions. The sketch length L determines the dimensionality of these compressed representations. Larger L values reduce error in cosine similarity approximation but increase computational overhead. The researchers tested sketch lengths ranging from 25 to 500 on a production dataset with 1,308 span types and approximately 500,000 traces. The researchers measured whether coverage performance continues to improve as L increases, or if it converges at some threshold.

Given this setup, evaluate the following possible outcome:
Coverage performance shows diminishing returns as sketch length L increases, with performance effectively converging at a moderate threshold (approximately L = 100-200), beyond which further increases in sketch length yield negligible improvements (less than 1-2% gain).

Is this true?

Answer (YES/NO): NO